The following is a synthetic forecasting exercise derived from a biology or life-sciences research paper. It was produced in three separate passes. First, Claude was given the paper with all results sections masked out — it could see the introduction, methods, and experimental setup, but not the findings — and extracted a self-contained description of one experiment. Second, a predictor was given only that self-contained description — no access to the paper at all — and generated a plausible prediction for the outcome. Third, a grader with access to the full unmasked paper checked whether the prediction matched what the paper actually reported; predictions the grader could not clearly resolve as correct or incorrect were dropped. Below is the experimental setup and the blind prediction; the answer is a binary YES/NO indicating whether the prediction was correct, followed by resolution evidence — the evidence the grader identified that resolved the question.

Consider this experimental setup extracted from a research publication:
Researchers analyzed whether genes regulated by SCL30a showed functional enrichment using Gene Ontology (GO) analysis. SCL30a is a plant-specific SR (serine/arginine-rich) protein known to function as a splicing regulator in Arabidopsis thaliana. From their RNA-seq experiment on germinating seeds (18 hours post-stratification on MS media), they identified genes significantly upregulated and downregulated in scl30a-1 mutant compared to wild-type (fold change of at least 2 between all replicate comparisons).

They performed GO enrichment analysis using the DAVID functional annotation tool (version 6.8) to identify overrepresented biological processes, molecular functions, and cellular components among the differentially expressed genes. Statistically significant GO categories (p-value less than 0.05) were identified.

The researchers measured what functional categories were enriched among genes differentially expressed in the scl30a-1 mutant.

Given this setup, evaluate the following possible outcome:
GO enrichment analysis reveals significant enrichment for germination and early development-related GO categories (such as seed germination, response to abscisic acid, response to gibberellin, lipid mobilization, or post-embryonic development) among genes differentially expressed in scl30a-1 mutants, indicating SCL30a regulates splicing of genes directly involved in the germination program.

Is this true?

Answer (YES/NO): YES